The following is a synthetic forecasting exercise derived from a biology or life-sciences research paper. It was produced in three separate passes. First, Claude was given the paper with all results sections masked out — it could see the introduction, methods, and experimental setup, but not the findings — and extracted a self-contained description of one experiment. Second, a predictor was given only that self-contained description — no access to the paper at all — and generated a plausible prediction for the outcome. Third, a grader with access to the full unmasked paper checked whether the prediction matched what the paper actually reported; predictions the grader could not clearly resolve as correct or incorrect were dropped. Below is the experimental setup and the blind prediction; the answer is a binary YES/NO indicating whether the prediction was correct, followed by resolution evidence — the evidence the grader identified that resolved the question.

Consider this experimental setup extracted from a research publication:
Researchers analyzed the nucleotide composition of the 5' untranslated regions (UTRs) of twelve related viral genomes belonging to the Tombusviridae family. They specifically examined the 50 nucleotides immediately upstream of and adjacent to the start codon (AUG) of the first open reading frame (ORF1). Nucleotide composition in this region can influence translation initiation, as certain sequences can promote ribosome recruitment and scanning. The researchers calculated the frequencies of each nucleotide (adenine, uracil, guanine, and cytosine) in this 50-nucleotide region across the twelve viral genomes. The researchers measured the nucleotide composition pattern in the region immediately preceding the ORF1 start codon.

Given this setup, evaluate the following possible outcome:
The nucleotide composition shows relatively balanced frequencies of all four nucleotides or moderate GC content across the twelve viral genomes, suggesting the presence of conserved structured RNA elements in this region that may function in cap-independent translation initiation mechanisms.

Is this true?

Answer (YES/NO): NO